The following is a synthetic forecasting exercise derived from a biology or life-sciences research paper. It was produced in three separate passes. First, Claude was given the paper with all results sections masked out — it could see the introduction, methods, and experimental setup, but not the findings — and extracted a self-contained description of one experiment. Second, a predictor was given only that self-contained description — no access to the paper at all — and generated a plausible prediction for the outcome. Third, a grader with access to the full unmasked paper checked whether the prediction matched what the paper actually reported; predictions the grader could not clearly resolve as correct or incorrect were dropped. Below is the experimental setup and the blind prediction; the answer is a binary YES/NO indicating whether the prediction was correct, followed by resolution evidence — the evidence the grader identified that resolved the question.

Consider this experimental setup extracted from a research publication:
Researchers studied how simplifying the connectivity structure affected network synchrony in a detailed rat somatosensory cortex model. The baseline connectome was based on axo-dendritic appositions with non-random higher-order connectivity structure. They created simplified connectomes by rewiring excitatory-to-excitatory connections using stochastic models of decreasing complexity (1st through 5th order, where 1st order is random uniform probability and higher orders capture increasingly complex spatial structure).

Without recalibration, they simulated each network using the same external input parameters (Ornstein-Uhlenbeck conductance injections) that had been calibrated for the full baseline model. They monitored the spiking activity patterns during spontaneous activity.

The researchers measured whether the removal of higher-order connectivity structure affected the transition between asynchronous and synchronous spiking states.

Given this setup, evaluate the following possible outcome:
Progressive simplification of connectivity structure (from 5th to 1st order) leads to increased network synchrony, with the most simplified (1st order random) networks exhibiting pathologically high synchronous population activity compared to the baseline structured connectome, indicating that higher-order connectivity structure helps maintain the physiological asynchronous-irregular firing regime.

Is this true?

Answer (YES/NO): NO